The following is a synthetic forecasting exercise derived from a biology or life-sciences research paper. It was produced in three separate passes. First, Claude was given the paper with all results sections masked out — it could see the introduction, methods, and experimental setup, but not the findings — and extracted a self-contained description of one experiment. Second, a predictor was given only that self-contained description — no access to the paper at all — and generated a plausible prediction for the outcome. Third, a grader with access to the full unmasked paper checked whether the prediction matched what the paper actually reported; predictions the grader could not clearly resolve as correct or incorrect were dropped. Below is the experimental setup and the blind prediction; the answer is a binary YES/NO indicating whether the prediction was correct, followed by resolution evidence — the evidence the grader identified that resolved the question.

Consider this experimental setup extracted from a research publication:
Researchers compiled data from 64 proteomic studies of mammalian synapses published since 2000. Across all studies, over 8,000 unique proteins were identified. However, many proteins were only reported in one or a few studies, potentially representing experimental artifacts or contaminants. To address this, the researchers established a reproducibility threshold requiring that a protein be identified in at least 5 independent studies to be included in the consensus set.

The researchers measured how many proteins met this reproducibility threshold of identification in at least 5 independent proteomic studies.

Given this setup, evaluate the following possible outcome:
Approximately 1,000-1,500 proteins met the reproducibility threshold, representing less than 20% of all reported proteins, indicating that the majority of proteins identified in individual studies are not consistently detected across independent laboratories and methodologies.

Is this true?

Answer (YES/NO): NO